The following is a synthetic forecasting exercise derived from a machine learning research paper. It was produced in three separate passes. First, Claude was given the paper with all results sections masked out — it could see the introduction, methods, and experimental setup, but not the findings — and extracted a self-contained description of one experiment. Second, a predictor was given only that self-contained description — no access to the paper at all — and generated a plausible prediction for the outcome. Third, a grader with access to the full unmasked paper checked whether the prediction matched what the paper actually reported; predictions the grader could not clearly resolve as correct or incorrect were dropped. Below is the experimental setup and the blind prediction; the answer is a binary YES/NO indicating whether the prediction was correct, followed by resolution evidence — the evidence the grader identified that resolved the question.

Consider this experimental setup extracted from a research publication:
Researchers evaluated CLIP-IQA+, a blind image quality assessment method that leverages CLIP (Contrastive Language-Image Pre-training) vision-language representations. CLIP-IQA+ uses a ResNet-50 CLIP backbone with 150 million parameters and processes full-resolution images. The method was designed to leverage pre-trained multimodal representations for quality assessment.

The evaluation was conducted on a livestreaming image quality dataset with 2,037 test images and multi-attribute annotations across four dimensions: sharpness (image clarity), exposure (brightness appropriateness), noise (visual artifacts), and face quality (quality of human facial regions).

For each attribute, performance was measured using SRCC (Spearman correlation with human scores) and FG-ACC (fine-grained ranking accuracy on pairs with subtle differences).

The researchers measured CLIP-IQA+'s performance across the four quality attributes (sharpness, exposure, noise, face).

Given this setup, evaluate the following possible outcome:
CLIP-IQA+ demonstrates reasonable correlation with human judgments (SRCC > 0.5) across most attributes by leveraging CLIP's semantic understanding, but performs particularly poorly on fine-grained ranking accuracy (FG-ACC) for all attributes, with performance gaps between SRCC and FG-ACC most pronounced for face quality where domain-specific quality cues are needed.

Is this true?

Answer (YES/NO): NO